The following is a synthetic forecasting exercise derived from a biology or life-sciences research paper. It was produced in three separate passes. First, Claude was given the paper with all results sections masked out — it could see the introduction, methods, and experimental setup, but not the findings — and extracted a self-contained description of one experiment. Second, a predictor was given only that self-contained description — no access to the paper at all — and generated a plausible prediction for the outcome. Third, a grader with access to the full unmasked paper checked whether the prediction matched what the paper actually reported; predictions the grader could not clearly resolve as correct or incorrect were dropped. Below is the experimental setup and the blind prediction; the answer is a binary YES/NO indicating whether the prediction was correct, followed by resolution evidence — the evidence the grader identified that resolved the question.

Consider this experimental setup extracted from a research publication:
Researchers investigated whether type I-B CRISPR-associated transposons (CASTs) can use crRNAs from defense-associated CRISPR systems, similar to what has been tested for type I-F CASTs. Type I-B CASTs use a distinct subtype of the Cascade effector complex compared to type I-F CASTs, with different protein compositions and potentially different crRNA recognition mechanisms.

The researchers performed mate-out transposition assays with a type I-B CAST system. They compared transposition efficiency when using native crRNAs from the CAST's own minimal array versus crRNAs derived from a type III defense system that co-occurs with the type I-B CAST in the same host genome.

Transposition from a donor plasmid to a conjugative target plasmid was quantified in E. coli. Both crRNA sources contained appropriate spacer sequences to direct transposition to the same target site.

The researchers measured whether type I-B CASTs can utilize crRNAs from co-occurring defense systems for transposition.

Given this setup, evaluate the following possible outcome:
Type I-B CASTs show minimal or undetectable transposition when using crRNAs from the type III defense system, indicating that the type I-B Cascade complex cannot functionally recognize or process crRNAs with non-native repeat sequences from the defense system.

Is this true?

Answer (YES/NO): YES